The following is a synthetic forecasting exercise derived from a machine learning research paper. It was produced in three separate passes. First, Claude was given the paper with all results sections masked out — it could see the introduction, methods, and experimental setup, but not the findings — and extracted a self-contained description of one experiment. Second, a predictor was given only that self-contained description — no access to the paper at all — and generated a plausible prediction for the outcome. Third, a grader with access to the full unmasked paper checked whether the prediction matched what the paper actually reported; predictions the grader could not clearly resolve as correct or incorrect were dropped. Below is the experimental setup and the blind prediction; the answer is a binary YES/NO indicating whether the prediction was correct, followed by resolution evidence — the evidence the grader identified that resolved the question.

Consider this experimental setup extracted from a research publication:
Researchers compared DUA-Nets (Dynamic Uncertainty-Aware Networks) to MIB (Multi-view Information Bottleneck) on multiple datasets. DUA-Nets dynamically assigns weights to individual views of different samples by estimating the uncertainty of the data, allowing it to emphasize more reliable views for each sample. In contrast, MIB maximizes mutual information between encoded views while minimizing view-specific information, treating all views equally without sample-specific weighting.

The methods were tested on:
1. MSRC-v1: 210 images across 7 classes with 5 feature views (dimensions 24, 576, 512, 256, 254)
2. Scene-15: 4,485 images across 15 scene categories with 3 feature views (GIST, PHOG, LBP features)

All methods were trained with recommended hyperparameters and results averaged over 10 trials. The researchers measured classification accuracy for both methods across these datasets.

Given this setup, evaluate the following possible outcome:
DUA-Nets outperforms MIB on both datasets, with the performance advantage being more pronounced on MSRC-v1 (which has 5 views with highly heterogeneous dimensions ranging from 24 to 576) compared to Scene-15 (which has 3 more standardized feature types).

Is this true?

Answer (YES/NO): NO